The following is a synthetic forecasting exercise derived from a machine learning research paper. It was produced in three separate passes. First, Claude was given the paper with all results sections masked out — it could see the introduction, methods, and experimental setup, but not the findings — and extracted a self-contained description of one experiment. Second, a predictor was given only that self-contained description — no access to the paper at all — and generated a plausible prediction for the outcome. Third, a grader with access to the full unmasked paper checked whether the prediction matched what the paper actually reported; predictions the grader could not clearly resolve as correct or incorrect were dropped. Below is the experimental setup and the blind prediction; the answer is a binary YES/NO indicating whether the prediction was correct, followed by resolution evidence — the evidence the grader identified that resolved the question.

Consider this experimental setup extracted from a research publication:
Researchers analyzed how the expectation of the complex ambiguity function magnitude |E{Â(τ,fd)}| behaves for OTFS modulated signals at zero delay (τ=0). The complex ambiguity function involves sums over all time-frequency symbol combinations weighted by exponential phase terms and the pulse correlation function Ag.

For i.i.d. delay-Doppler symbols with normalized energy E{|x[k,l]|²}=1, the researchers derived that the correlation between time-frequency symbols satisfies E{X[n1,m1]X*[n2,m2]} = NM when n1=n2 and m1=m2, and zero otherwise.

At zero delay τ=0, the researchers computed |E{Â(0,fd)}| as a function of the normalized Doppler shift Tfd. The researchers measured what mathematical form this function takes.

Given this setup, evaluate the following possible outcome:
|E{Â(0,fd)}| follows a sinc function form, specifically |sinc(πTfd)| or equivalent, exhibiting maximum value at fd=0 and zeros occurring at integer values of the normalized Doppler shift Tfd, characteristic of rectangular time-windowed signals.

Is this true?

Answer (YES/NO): NO